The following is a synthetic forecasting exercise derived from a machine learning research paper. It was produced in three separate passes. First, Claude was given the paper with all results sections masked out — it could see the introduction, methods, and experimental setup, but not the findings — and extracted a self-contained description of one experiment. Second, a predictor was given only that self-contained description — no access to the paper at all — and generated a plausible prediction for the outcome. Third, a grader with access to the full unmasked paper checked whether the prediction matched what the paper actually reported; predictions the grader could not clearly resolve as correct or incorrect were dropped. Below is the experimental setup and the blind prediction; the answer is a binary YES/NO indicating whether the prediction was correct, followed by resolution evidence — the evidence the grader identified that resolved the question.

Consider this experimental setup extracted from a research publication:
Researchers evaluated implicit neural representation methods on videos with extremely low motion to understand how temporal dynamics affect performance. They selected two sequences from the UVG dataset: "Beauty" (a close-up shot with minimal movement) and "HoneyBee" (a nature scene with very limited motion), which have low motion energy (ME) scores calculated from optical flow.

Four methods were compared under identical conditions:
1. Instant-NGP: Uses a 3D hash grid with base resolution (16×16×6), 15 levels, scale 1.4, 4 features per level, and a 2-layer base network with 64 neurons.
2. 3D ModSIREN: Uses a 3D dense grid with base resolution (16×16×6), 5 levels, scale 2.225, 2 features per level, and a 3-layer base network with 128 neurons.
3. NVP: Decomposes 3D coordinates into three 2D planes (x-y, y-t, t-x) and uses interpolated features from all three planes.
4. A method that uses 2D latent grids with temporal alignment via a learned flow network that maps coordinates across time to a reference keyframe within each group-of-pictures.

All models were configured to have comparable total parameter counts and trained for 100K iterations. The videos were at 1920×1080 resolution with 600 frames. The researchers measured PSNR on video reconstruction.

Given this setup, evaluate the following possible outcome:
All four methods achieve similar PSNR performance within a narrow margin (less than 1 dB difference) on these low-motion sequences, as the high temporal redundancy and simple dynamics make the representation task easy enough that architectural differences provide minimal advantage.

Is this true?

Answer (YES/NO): NO